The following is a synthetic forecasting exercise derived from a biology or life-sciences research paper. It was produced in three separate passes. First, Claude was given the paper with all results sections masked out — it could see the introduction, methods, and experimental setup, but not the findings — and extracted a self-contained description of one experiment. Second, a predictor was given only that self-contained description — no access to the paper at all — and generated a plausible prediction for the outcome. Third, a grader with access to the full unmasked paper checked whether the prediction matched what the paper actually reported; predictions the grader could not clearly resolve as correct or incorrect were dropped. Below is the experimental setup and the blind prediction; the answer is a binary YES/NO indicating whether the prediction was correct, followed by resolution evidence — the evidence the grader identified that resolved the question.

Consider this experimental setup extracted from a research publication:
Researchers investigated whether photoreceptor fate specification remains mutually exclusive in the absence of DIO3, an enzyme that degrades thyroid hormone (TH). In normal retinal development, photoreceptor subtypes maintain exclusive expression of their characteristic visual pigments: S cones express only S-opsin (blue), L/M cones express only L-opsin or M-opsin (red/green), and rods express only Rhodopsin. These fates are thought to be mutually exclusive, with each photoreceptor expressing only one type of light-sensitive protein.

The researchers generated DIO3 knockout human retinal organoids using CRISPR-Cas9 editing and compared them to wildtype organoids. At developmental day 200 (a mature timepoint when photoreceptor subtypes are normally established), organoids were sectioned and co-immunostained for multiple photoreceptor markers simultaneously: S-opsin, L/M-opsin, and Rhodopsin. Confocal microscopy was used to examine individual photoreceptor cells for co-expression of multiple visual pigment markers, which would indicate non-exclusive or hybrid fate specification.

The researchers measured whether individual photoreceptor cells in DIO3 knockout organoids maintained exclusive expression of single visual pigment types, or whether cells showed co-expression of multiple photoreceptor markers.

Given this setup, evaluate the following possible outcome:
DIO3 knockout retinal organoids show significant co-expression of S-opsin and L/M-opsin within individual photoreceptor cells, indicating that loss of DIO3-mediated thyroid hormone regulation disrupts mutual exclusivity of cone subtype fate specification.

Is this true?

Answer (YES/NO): YES